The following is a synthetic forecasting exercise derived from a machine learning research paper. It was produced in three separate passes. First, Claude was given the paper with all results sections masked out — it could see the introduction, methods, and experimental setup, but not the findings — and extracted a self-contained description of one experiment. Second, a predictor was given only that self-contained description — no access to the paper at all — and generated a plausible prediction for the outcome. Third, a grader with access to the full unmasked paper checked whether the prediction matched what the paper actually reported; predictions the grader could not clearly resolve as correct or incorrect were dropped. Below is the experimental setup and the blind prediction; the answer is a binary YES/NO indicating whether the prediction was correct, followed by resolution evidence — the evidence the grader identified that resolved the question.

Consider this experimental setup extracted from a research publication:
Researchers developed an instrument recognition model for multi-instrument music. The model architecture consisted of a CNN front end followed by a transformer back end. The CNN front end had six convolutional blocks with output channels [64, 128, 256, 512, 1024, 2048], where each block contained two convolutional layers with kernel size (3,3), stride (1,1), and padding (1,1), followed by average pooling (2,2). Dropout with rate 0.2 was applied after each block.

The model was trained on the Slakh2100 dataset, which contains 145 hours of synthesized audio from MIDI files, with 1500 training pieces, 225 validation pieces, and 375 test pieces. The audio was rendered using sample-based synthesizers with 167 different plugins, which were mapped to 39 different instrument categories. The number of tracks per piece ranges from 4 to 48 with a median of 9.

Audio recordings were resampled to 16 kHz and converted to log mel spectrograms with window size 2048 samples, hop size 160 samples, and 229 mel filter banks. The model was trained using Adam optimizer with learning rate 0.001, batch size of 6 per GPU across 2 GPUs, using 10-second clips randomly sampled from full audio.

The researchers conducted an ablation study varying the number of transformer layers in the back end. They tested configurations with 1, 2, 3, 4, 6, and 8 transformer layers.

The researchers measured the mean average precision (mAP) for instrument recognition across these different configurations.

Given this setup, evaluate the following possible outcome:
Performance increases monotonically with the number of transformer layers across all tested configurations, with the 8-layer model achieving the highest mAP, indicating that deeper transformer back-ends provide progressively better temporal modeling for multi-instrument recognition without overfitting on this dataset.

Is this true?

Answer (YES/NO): NO